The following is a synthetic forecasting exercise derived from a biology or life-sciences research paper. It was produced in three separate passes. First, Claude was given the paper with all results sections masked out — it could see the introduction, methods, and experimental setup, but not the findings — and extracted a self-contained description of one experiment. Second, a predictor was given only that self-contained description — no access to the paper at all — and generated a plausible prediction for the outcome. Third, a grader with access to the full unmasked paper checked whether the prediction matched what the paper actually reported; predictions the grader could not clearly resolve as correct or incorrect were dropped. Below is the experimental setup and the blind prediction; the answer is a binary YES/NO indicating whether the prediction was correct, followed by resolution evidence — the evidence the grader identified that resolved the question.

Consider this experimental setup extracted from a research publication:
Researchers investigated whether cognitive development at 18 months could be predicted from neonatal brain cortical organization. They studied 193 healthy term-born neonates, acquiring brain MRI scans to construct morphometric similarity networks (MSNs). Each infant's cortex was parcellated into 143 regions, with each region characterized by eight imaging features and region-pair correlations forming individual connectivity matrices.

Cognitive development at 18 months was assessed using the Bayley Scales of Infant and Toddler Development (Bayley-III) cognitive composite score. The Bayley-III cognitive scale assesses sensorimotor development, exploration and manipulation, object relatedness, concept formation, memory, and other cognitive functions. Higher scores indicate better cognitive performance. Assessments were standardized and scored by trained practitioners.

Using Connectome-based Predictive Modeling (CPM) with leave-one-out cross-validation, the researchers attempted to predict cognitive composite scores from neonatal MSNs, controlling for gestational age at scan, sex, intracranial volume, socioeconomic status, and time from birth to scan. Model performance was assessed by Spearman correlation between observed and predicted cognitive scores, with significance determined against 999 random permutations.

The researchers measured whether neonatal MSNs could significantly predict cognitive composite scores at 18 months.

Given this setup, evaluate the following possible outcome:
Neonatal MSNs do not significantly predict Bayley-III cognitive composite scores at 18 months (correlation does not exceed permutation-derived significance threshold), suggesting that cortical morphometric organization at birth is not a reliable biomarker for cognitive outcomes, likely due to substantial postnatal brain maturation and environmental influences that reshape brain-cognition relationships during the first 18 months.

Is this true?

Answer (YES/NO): YES